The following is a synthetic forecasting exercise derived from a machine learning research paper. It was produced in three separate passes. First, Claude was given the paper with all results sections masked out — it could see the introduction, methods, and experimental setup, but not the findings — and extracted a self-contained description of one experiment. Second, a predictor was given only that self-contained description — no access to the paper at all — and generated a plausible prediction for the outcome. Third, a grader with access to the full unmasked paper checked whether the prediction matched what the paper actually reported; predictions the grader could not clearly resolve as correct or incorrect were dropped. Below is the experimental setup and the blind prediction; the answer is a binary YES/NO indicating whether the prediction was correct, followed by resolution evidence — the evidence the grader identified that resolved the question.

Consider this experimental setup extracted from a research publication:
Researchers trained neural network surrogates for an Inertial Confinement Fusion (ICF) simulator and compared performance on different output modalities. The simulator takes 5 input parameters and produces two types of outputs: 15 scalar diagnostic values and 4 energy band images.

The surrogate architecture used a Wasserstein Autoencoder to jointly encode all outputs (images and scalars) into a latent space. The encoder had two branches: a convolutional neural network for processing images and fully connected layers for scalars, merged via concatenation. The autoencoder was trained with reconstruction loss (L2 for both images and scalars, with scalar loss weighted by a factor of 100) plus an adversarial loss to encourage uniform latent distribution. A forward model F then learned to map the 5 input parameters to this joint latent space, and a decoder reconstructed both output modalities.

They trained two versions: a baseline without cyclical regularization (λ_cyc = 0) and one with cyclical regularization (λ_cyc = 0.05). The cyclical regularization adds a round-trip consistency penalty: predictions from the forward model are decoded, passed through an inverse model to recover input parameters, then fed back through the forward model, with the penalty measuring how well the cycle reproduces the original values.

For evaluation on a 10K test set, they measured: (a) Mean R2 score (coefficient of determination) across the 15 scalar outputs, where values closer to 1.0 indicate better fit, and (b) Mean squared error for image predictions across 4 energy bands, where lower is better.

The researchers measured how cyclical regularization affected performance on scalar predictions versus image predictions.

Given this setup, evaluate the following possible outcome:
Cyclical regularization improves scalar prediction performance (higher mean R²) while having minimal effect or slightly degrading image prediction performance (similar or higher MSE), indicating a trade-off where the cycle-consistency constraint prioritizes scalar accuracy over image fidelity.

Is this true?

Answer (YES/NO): NO